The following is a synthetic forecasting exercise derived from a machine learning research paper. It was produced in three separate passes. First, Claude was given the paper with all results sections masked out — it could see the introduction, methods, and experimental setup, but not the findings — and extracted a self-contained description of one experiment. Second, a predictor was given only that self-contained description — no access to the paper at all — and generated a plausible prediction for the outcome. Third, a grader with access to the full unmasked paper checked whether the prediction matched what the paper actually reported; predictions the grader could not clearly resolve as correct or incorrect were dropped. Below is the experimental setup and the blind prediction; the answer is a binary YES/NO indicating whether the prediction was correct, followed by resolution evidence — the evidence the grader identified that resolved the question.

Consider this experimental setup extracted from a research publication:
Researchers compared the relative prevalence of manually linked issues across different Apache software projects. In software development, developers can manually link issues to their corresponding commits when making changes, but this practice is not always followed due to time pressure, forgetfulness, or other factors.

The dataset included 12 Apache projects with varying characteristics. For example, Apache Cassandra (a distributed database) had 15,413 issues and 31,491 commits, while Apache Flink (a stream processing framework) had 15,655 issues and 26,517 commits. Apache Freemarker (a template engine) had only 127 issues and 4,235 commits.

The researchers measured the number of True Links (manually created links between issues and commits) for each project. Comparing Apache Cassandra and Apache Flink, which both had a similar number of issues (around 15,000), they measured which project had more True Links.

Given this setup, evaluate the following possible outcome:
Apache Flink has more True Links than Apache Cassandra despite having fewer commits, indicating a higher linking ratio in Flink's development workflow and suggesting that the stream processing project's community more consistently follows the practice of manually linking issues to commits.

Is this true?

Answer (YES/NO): YES